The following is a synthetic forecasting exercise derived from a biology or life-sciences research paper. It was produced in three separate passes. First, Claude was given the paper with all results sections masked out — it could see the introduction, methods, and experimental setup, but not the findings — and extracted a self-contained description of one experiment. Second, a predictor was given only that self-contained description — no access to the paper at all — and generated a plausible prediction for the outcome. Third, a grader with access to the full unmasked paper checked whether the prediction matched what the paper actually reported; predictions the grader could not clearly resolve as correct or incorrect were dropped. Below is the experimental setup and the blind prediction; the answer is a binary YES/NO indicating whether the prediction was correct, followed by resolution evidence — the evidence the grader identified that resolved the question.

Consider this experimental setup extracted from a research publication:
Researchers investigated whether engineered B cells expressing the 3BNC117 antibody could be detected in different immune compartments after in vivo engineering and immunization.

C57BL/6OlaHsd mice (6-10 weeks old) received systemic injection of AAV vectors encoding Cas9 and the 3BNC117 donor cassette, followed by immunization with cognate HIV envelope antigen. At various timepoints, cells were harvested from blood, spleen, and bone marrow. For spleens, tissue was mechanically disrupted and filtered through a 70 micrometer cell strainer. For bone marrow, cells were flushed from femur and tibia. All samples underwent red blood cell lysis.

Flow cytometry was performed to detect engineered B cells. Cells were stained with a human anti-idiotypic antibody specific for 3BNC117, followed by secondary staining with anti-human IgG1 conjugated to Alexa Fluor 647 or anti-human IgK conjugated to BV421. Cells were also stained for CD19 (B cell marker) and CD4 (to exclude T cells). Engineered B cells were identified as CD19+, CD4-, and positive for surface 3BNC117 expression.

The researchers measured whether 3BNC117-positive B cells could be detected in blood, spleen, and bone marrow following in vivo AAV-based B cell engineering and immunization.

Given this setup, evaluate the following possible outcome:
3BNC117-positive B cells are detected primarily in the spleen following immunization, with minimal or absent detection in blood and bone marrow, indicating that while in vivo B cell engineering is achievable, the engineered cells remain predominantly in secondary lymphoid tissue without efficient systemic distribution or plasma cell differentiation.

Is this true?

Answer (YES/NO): NO